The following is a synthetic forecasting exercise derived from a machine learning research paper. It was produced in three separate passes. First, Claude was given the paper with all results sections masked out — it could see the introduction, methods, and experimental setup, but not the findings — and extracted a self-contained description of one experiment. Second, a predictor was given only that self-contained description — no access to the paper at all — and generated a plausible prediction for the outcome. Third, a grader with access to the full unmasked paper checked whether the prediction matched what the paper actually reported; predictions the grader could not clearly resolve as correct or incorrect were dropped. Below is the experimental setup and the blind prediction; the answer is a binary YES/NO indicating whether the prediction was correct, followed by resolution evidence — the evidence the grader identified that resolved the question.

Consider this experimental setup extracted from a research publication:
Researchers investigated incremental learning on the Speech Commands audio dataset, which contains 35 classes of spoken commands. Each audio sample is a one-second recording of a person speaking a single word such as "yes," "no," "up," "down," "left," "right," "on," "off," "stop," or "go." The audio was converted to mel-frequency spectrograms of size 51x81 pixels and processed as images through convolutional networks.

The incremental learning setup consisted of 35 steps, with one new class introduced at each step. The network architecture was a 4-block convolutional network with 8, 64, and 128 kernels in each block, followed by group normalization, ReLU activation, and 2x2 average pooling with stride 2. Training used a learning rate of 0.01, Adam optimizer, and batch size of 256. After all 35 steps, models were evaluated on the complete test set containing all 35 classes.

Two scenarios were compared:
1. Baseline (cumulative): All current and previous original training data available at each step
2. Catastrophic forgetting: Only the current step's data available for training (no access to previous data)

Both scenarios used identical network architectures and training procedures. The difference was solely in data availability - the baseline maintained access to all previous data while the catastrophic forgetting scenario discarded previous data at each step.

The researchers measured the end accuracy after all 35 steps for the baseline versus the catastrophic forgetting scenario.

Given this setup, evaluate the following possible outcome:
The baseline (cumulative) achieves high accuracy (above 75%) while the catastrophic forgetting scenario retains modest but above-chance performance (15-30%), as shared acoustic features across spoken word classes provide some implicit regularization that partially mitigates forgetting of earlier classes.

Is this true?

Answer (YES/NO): NO